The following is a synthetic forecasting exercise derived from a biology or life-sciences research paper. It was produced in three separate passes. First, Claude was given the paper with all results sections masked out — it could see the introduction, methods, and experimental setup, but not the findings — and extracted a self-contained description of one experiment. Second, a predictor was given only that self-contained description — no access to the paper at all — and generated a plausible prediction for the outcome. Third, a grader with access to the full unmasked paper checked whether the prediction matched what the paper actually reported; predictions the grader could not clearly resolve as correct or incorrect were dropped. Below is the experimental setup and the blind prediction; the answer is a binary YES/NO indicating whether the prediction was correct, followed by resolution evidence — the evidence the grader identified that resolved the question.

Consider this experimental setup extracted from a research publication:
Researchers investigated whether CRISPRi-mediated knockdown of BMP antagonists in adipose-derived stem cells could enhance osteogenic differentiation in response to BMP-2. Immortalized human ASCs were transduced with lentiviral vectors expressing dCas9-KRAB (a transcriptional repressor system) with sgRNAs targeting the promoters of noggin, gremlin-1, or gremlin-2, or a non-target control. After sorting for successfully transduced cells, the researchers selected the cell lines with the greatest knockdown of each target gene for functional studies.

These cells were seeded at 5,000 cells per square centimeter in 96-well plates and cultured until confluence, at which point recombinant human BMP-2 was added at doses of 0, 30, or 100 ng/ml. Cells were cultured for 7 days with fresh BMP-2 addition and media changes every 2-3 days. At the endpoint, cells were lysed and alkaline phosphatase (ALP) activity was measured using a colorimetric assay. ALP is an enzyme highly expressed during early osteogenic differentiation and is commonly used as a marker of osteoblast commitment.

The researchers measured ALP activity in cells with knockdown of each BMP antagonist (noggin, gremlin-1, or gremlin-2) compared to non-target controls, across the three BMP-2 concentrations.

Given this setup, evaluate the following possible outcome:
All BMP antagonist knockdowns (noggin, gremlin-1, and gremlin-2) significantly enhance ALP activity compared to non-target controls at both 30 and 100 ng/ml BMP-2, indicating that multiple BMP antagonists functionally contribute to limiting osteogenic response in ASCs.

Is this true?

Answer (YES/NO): NO